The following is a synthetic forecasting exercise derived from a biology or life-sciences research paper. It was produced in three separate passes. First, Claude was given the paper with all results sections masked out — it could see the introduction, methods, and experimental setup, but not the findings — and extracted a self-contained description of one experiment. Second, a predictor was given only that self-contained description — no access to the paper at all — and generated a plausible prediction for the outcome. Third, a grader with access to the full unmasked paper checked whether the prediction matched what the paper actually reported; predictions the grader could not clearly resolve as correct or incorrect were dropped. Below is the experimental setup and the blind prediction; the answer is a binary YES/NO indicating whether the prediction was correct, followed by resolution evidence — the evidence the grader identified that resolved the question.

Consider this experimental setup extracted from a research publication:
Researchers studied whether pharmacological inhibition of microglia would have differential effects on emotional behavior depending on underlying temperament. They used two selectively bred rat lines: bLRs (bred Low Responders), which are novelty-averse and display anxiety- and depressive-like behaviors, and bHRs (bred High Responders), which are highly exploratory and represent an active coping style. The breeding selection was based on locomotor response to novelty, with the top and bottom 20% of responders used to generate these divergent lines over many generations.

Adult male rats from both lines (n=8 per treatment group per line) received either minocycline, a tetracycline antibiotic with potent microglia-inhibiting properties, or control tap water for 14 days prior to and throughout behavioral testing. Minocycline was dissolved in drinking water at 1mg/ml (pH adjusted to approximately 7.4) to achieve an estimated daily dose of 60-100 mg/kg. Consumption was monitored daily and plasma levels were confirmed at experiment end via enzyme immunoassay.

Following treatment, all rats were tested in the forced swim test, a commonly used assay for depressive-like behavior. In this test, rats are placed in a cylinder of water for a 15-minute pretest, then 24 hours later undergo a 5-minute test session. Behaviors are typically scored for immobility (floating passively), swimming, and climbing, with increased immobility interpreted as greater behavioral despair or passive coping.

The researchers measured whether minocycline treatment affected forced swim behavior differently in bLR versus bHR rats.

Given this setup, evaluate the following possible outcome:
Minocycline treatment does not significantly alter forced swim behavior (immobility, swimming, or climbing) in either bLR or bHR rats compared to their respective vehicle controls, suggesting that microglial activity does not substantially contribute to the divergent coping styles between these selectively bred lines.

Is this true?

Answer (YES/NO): NO